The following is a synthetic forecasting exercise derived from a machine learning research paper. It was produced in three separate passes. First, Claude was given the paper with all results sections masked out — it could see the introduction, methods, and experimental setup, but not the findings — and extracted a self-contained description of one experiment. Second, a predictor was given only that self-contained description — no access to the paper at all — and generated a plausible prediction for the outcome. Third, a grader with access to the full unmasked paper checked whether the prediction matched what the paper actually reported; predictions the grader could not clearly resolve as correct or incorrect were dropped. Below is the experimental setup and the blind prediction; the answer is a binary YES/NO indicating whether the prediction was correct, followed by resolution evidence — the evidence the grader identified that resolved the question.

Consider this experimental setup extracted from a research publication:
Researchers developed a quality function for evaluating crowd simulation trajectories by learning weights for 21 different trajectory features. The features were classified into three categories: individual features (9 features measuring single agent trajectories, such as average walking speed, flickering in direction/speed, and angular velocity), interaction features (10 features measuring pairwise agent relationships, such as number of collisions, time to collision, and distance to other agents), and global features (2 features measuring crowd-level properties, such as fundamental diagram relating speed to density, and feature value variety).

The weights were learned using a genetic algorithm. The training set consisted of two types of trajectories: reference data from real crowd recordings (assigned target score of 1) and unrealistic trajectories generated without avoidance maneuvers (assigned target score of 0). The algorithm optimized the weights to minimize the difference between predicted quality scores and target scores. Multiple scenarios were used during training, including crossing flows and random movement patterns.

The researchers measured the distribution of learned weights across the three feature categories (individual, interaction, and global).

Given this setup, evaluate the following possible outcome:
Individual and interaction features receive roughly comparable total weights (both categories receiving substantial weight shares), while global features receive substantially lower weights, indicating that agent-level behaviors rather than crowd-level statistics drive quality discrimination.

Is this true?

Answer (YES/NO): NO